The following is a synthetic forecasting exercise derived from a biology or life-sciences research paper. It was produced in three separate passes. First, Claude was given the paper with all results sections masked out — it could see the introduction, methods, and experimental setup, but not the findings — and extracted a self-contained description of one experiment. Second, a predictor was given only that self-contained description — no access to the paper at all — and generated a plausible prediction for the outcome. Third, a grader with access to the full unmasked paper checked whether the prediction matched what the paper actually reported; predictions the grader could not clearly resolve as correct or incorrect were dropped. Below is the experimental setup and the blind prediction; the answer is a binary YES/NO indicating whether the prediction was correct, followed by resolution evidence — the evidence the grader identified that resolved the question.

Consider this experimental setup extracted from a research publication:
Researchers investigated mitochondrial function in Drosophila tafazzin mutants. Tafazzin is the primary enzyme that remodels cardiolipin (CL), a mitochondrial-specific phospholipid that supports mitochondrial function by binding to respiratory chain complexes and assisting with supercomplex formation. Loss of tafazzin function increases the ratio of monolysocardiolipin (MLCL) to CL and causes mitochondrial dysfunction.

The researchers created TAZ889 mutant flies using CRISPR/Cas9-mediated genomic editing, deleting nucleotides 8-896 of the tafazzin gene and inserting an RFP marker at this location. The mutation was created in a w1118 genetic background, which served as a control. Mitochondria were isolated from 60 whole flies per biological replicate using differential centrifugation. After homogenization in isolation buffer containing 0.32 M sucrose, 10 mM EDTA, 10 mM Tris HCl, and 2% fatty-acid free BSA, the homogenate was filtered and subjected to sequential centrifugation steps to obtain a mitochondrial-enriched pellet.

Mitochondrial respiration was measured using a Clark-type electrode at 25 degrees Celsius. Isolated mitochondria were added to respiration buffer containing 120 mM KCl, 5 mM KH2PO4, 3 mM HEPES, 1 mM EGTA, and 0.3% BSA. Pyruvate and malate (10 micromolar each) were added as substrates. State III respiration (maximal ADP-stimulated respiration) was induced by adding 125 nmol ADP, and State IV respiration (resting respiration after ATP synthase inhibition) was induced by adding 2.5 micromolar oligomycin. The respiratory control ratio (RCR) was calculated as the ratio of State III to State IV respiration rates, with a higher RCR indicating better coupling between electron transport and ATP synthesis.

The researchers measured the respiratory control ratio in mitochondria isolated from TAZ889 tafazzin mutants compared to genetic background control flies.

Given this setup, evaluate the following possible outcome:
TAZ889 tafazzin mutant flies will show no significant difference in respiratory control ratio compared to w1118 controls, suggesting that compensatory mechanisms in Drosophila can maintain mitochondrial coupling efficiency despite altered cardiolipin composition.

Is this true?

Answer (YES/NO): NO